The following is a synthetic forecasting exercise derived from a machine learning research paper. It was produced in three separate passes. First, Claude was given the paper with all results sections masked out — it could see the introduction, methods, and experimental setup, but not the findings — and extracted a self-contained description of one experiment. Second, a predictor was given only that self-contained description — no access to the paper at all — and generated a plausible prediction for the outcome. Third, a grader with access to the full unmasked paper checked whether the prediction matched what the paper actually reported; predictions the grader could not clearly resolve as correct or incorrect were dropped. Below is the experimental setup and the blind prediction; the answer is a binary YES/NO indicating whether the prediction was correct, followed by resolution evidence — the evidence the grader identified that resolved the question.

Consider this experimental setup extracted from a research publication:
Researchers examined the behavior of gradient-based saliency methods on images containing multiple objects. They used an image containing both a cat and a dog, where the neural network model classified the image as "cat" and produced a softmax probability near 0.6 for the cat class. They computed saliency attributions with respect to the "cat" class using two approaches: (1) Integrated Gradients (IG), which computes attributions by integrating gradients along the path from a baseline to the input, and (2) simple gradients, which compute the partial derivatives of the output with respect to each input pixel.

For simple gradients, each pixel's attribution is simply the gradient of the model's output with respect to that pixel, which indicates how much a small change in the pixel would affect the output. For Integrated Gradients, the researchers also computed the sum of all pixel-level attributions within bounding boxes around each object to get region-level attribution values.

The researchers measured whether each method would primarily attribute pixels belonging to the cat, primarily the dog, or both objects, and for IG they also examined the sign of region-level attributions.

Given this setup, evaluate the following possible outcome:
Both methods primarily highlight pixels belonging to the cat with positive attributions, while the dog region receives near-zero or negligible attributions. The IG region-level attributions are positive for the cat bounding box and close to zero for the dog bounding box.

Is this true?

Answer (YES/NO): NO